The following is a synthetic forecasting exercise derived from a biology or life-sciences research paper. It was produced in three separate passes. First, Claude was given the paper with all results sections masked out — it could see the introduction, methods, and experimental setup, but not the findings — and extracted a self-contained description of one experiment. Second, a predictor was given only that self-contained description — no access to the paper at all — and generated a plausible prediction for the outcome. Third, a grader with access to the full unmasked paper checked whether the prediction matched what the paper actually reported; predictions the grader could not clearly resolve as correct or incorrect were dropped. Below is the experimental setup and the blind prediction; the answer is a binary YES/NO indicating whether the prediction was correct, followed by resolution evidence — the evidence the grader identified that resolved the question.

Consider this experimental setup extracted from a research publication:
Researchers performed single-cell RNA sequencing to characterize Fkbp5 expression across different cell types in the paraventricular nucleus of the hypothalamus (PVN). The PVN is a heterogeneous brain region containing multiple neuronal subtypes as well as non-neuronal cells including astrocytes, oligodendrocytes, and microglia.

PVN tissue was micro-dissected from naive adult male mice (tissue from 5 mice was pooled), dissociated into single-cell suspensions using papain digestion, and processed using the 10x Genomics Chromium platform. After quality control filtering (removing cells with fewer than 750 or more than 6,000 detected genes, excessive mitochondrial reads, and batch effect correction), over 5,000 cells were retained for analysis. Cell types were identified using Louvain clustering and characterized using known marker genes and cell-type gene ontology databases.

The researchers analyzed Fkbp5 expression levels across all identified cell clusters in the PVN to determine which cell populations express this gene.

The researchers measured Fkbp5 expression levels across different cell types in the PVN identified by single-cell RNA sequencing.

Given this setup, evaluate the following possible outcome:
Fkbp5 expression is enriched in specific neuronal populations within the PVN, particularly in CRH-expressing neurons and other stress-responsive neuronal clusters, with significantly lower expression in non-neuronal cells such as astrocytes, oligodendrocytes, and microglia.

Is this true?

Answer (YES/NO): NO